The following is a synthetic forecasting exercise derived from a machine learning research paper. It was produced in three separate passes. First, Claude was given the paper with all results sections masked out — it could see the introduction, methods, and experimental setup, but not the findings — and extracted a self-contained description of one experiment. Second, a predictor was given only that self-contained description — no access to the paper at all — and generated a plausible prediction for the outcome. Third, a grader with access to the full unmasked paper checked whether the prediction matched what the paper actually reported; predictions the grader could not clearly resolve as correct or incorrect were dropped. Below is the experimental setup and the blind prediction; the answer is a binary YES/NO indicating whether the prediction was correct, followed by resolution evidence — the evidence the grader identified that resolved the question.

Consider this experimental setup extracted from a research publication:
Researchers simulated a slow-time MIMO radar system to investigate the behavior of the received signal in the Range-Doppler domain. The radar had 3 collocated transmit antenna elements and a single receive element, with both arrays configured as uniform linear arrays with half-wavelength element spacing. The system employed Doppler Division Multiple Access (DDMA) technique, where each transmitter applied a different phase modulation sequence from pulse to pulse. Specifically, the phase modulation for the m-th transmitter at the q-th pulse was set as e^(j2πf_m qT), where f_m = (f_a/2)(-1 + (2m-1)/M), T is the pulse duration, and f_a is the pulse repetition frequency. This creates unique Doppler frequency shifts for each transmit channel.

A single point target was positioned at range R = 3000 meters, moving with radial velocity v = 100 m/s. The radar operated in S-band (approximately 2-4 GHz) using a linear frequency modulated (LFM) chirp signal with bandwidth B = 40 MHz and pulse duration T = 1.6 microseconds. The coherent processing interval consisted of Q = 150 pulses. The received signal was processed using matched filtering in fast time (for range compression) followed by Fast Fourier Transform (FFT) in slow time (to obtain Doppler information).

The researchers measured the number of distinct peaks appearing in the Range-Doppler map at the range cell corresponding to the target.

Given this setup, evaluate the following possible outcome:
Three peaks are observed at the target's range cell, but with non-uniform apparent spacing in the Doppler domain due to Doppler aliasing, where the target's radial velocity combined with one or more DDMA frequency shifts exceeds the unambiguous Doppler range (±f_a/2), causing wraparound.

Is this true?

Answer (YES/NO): NO